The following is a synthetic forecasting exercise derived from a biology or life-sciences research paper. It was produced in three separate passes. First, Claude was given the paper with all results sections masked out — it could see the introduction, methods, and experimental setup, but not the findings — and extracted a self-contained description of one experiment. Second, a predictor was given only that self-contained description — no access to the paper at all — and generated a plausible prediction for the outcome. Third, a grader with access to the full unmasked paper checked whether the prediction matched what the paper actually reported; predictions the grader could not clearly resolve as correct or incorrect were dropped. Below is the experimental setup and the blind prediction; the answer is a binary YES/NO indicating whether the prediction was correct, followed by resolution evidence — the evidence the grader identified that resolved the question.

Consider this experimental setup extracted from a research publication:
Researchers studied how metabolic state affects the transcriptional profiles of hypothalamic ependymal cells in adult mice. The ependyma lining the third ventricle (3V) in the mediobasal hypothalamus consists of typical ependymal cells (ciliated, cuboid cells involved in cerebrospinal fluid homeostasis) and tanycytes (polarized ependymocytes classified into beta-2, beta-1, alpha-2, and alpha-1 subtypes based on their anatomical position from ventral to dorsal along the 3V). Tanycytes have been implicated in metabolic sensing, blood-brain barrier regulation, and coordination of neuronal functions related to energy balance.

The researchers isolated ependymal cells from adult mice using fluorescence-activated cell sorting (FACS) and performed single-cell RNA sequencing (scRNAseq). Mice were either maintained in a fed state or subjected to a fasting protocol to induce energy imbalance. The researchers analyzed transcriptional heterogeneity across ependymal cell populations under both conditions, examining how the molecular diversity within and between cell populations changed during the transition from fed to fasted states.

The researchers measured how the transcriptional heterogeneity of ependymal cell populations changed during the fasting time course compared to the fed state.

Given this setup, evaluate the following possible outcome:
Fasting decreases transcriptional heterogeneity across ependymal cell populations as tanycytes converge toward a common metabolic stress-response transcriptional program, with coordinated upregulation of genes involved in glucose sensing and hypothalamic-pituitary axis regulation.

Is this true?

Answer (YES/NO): NO